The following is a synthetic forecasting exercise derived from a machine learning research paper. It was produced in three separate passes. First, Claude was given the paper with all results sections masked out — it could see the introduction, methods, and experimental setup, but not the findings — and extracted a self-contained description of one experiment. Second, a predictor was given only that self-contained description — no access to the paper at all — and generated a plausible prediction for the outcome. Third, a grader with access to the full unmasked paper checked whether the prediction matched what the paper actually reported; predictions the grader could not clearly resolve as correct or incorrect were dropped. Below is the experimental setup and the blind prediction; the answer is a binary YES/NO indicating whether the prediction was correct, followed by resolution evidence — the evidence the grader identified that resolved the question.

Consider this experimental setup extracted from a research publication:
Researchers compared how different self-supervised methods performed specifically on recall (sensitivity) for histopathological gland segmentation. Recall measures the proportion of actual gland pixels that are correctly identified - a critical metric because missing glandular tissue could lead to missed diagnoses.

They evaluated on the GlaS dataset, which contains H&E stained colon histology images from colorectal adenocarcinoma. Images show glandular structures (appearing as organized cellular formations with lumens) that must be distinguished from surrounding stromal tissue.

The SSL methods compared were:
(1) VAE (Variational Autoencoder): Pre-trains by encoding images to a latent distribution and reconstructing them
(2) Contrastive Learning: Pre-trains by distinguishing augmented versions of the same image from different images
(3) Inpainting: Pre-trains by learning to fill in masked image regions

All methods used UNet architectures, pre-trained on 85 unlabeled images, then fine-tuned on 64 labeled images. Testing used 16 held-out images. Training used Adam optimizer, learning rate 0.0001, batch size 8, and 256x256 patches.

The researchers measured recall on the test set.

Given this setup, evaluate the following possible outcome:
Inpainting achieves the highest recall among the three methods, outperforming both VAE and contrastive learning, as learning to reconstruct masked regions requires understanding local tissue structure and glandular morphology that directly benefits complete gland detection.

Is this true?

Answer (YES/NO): NO